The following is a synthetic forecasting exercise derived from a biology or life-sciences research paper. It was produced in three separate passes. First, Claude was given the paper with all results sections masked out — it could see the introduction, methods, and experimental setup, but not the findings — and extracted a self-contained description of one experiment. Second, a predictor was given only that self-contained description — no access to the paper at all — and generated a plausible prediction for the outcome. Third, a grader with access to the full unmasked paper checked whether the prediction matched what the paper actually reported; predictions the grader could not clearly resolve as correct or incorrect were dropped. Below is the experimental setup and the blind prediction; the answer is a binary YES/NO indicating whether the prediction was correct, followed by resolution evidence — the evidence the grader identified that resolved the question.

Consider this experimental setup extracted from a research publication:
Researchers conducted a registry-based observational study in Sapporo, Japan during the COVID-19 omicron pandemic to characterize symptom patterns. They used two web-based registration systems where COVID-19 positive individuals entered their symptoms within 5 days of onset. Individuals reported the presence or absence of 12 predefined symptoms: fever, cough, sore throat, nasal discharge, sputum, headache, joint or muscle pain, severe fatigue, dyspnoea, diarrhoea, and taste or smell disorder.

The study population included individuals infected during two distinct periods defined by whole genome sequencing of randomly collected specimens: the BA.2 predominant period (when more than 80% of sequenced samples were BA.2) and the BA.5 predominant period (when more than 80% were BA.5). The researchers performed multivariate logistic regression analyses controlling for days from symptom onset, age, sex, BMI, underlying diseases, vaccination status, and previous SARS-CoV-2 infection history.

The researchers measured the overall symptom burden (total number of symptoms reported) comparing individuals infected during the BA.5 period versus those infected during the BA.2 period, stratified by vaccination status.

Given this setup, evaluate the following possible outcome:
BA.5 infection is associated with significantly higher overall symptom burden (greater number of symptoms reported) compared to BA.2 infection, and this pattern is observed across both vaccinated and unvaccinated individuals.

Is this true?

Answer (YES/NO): YES